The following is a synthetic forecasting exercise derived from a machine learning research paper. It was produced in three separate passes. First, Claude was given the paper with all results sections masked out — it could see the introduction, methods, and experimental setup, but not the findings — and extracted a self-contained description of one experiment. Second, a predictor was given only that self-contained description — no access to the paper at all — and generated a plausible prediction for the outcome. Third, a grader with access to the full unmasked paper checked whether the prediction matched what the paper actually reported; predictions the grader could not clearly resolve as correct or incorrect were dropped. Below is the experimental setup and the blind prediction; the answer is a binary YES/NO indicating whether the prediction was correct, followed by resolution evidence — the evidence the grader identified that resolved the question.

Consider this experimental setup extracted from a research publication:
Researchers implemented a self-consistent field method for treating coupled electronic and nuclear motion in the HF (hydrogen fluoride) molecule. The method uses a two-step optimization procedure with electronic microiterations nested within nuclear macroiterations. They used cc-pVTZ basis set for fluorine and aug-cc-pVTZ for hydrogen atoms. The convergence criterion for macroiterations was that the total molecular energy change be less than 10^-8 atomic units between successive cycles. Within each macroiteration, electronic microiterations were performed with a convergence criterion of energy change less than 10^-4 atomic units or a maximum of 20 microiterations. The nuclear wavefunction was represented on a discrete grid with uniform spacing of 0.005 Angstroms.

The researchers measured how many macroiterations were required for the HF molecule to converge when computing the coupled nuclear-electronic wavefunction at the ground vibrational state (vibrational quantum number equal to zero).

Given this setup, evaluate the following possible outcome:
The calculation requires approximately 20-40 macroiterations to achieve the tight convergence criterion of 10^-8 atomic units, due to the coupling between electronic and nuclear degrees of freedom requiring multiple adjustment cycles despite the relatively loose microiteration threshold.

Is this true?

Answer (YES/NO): NO